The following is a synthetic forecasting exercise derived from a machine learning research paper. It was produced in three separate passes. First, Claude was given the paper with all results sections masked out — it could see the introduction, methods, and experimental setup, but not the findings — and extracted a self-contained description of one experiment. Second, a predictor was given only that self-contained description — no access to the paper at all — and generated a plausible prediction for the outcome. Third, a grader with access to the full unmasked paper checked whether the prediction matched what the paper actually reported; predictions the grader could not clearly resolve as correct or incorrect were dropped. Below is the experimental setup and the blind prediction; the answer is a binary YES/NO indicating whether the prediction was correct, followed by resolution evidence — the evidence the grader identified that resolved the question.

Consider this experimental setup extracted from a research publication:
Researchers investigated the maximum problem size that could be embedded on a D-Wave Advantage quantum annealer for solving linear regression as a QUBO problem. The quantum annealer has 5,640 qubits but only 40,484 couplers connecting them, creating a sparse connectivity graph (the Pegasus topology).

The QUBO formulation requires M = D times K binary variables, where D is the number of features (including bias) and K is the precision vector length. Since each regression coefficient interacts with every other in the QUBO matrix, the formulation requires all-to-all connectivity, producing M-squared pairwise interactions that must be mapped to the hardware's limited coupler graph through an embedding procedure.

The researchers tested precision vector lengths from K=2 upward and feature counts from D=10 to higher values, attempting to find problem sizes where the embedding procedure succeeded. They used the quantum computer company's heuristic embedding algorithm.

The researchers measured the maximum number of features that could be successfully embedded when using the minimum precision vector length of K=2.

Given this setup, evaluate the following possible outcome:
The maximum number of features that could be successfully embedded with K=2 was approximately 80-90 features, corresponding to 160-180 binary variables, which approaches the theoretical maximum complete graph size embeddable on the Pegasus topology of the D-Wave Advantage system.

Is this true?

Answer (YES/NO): YES